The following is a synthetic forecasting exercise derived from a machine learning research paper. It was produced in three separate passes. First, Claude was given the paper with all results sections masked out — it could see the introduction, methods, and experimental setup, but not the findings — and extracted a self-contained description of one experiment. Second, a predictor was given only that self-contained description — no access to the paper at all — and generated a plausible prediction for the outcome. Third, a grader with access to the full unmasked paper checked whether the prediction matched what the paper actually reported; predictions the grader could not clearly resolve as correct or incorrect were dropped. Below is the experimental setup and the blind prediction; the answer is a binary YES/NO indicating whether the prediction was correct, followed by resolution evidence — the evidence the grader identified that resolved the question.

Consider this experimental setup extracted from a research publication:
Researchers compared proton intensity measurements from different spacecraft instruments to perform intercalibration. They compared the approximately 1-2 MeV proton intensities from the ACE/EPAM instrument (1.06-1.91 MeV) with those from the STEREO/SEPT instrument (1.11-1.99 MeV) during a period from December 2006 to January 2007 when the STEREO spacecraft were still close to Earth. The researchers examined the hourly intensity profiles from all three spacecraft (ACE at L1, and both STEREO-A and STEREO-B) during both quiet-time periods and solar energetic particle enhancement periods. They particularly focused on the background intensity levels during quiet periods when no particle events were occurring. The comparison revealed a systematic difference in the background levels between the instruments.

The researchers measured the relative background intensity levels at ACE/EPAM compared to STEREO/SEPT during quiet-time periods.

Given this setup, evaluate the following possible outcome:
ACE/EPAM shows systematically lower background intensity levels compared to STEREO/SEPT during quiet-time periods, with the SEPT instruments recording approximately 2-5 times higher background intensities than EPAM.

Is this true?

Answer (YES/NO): NO